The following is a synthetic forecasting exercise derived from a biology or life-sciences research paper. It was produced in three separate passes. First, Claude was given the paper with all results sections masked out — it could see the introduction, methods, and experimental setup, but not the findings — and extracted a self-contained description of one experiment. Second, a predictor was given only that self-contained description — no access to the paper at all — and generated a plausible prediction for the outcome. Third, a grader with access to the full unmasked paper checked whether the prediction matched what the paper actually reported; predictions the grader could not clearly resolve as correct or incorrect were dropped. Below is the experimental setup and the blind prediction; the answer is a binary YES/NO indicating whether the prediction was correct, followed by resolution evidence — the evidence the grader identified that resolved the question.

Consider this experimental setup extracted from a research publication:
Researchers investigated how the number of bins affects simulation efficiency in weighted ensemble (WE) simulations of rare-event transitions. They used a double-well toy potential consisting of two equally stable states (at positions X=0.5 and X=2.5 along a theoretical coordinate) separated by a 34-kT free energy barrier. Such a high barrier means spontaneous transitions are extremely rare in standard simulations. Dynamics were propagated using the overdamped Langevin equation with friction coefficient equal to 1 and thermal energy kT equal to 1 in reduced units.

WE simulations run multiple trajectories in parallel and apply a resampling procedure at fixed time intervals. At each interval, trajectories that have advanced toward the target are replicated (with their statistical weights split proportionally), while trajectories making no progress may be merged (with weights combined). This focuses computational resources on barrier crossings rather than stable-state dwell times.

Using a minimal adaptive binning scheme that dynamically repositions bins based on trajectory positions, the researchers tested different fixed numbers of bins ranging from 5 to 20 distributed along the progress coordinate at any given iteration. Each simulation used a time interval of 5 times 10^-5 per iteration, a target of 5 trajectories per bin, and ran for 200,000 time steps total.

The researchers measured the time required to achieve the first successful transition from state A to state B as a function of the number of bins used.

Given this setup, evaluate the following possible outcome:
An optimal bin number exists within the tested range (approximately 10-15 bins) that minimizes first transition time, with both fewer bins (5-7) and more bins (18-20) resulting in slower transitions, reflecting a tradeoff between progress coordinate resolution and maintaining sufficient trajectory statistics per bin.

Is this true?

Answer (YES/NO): NO